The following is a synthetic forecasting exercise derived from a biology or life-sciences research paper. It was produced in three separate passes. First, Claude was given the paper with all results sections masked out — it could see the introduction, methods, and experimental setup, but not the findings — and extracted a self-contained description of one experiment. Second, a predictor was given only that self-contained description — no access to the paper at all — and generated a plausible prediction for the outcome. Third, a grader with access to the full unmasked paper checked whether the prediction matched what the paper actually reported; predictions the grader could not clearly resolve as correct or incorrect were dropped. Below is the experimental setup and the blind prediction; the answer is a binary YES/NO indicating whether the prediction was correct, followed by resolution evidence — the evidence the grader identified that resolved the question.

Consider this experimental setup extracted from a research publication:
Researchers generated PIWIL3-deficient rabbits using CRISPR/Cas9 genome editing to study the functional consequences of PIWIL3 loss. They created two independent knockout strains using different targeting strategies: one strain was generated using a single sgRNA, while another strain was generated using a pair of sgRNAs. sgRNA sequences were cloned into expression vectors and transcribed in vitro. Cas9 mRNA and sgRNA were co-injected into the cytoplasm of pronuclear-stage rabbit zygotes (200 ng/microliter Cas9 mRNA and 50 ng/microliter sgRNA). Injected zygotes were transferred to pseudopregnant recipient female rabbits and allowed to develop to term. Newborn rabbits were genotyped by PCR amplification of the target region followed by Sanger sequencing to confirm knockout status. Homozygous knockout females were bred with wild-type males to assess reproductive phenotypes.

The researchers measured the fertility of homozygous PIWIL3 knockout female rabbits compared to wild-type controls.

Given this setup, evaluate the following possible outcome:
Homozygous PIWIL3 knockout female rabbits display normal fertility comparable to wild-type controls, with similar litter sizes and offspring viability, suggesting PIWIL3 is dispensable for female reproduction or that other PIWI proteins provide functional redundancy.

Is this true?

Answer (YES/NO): NO